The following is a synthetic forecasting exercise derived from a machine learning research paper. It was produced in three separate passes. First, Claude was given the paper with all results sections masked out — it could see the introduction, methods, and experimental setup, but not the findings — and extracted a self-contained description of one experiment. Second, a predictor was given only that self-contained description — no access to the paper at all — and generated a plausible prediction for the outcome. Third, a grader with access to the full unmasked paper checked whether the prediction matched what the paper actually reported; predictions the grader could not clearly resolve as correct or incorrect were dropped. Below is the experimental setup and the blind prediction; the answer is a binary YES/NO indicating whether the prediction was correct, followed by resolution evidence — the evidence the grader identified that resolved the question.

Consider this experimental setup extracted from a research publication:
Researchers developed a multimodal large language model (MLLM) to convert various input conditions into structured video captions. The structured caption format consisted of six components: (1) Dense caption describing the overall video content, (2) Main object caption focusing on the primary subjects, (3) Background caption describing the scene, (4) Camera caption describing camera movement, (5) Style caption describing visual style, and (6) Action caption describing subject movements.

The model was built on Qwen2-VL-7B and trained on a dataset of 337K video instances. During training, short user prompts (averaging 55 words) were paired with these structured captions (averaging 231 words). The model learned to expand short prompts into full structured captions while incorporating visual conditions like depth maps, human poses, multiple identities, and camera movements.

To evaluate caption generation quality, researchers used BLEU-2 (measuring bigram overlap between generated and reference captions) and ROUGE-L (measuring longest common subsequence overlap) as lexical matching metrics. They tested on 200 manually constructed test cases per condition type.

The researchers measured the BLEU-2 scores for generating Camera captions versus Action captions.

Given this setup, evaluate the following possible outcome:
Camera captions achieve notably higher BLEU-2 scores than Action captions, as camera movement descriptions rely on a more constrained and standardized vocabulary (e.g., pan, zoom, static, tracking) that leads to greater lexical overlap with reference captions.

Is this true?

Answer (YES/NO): YES